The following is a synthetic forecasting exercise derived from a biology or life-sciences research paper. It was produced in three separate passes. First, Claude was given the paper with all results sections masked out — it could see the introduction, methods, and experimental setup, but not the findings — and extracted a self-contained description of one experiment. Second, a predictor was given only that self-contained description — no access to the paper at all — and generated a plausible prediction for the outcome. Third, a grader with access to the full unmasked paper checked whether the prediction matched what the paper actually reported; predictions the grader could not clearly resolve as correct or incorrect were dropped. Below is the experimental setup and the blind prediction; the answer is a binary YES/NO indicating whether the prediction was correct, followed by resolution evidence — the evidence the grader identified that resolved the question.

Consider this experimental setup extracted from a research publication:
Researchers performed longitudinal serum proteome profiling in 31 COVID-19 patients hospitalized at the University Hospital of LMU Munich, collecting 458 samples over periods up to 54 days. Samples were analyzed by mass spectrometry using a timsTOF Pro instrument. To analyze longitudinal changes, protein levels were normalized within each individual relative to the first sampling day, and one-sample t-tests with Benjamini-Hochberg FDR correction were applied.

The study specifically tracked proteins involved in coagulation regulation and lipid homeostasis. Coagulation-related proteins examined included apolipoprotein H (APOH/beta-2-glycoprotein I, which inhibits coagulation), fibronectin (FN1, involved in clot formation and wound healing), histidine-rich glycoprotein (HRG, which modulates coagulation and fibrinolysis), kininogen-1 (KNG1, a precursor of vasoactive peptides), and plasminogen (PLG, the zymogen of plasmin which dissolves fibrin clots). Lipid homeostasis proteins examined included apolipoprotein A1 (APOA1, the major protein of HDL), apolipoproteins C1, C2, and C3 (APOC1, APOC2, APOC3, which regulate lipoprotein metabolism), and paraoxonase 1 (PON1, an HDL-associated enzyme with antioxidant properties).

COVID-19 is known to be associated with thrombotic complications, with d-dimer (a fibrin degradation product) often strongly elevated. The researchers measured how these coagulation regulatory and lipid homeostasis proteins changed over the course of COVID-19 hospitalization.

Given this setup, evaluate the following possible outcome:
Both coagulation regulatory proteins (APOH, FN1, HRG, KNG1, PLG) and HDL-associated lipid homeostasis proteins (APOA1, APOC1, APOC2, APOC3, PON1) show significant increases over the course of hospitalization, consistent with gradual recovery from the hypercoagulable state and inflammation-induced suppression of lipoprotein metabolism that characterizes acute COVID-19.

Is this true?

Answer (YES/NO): YES